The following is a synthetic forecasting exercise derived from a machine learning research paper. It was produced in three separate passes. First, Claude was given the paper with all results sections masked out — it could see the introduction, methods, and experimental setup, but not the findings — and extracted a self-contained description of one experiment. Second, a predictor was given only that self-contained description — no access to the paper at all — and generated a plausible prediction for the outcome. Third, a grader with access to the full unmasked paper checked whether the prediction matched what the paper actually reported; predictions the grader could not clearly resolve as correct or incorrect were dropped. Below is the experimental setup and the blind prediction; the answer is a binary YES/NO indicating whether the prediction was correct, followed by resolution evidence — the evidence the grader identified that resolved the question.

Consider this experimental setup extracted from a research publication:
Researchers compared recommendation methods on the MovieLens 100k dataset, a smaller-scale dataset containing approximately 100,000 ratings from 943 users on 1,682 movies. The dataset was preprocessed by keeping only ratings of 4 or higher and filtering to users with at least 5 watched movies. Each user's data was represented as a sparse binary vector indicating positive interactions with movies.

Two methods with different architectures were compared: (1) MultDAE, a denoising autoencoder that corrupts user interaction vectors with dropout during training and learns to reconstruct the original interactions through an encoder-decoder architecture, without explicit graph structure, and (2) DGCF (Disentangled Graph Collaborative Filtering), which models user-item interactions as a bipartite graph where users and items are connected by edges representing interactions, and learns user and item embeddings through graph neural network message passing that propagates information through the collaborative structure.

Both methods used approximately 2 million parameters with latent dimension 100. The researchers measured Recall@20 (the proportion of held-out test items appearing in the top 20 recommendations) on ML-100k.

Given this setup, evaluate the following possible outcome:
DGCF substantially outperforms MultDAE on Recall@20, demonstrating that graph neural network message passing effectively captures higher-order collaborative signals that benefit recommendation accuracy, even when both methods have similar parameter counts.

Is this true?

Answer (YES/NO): YES